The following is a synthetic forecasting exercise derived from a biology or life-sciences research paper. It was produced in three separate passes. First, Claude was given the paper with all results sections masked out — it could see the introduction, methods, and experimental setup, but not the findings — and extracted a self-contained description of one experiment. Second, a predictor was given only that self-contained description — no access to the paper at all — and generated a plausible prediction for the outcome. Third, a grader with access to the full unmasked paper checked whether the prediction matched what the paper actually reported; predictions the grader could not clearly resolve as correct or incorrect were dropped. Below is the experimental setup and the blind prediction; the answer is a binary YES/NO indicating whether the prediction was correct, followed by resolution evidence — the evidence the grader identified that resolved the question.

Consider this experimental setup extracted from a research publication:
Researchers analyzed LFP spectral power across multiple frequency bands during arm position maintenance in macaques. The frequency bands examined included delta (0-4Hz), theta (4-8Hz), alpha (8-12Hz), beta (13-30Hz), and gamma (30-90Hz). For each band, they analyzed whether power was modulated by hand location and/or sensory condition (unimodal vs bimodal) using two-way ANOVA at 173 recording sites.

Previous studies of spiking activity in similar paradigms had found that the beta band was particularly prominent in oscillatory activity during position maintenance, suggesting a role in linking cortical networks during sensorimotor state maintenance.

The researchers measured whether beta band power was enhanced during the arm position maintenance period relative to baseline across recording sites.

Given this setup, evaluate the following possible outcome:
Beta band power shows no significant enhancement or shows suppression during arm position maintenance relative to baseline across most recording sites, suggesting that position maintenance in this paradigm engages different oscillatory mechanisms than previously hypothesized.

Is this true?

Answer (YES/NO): NO